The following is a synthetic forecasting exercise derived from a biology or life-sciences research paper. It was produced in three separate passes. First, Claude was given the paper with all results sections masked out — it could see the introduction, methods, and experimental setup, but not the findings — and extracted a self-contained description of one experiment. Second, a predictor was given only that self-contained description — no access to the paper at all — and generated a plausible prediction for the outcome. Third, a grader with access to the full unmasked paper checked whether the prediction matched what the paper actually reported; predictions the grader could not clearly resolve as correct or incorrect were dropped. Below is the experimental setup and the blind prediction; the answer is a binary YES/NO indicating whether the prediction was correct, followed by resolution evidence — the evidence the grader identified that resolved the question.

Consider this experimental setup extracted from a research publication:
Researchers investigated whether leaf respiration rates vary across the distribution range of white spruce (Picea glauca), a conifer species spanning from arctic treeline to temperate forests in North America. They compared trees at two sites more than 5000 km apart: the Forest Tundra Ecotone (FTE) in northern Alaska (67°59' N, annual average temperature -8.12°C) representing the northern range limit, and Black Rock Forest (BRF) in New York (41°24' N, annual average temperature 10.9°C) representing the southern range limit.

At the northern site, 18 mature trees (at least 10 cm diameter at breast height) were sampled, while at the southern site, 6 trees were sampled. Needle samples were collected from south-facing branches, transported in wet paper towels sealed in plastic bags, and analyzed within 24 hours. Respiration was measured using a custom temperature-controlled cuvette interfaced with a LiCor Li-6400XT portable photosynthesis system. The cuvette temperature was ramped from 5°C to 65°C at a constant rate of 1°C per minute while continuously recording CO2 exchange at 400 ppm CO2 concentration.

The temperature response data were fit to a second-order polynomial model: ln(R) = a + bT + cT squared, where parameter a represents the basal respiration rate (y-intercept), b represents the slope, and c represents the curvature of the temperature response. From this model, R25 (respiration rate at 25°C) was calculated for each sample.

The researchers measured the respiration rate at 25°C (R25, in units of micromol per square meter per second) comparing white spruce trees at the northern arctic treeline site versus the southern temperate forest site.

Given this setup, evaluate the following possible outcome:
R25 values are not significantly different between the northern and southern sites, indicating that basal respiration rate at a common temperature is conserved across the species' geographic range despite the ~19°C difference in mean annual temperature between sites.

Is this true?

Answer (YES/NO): NO